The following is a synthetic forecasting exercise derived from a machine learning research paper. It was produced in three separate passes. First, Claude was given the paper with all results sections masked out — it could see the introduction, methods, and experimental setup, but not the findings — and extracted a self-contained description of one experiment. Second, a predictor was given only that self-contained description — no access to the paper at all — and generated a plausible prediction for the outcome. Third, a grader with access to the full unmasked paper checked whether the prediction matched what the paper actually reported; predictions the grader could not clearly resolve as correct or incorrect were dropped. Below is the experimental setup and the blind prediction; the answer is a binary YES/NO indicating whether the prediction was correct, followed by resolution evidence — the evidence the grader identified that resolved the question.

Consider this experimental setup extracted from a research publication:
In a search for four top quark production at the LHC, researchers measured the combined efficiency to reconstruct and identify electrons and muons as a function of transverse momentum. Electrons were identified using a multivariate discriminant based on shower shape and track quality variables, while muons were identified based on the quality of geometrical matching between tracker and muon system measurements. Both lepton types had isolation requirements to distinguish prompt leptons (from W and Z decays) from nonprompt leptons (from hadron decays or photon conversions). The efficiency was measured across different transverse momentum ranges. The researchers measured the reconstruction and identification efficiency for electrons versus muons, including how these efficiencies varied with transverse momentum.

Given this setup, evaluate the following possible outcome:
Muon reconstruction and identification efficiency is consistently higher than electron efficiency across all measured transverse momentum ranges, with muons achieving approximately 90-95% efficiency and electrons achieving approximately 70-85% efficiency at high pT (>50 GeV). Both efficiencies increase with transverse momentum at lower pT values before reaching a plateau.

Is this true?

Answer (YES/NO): NO